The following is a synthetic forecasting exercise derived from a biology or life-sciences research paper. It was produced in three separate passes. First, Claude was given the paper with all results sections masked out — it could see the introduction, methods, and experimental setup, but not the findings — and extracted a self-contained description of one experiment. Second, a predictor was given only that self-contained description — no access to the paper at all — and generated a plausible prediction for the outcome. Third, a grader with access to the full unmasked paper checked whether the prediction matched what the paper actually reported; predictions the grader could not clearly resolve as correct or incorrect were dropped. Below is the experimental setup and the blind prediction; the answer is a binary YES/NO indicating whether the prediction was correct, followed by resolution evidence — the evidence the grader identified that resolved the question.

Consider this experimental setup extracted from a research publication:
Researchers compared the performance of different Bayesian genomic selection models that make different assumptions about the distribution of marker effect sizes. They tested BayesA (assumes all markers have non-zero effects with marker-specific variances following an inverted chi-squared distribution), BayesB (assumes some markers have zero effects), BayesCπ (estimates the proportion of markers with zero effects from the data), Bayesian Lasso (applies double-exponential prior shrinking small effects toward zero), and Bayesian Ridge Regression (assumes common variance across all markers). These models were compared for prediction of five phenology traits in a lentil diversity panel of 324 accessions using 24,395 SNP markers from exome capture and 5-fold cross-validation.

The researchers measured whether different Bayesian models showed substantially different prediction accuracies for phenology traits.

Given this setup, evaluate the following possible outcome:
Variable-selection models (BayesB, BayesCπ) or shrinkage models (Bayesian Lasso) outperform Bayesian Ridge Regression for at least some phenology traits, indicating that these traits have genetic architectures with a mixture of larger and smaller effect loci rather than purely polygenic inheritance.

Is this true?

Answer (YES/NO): NO